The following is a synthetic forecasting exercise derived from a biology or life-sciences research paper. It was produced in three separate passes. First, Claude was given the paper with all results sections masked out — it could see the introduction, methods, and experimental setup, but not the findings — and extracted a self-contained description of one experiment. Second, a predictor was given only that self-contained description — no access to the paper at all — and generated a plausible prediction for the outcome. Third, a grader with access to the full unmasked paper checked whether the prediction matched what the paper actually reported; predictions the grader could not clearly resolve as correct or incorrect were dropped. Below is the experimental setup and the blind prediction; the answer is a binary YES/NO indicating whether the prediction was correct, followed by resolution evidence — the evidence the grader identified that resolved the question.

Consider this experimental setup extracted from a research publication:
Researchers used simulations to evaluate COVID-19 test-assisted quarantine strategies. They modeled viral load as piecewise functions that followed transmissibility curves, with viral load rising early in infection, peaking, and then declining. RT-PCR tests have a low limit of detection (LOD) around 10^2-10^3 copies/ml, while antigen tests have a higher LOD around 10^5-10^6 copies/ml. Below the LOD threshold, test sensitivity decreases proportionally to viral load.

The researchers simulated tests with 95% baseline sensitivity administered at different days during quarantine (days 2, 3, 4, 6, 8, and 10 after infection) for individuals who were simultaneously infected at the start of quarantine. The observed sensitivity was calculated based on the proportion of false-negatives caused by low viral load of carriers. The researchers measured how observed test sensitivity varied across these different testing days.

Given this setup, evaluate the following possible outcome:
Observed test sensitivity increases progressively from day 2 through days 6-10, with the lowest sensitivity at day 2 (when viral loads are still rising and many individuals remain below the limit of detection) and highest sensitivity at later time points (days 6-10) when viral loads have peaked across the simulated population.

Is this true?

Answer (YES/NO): NO